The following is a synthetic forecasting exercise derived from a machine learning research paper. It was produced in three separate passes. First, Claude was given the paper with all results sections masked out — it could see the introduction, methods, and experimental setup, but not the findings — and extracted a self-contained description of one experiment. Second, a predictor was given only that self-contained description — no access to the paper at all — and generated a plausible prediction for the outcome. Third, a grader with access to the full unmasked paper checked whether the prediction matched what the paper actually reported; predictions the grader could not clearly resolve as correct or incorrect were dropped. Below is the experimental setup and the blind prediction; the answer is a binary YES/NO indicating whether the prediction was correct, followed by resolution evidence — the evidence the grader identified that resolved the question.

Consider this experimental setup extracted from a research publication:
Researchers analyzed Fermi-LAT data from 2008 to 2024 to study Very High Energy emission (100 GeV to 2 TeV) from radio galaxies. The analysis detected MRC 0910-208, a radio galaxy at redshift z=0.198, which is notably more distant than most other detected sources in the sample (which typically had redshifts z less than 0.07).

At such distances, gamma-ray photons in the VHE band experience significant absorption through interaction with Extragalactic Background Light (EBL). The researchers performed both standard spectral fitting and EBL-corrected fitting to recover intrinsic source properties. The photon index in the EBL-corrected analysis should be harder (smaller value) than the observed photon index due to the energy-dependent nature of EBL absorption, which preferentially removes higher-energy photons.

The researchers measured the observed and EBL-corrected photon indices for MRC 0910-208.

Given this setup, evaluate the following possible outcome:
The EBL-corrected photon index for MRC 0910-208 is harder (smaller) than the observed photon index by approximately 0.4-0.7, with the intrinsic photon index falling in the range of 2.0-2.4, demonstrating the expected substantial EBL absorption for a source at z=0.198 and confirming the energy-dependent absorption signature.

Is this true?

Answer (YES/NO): NO